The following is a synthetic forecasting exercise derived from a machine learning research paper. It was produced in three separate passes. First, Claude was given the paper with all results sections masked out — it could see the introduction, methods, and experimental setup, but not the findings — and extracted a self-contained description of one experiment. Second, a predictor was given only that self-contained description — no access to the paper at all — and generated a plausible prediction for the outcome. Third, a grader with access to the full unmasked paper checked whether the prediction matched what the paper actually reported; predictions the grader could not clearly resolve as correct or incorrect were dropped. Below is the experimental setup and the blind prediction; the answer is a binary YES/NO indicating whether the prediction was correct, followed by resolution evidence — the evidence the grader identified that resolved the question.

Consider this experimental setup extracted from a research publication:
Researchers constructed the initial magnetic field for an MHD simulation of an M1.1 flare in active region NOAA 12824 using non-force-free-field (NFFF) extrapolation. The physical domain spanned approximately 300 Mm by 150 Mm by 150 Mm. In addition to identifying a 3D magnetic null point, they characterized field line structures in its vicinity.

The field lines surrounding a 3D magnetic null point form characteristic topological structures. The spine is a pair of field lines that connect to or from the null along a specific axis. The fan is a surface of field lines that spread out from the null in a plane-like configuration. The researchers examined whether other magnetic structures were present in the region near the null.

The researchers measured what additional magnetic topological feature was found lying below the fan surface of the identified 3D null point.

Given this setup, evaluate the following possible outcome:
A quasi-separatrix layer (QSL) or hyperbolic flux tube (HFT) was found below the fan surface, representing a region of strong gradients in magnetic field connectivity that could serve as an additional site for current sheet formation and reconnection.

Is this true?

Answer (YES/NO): NO